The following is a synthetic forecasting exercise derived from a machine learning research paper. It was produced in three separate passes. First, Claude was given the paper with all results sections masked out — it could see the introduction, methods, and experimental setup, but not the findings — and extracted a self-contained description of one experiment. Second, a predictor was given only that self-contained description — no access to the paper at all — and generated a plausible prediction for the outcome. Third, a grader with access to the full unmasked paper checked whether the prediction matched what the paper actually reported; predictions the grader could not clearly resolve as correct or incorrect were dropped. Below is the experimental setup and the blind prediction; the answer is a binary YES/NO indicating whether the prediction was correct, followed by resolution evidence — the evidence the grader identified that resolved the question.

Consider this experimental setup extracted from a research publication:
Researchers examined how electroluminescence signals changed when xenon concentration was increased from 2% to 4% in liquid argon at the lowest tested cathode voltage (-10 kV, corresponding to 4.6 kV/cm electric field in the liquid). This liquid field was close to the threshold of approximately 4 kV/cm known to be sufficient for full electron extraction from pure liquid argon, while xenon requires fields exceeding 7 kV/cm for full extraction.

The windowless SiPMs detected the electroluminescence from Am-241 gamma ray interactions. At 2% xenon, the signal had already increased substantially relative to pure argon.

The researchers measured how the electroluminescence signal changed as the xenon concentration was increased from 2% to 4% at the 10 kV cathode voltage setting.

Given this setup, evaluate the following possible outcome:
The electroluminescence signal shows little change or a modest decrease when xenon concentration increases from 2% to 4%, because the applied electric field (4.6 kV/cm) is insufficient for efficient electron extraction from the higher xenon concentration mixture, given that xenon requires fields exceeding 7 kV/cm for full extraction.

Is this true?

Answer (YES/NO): YES